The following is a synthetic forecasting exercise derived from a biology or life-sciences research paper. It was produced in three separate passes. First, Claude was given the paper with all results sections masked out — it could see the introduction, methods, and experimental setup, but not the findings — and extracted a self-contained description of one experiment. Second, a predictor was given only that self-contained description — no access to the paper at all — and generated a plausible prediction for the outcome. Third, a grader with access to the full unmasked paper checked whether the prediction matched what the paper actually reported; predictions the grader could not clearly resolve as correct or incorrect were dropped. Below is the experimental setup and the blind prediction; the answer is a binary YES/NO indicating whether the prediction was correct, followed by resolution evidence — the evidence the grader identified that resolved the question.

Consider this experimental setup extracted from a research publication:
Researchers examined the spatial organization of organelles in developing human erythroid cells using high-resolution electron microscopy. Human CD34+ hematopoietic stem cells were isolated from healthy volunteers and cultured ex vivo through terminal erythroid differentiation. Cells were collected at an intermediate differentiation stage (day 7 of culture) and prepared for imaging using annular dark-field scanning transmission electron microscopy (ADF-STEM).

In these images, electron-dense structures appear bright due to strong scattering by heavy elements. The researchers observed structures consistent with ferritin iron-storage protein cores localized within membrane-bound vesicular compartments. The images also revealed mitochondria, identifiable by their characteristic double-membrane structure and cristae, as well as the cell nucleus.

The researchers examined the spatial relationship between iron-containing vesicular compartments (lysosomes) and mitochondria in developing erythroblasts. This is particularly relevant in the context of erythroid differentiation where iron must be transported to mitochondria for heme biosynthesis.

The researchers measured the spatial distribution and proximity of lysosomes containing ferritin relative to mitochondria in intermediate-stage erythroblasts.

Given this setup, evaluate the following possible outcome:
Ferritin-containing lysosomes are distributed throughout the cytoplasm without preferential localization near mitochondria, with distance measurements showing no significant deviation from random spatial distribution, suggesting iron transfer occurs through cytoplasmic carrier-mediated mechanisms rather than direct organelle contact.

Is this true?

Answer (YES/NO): NO